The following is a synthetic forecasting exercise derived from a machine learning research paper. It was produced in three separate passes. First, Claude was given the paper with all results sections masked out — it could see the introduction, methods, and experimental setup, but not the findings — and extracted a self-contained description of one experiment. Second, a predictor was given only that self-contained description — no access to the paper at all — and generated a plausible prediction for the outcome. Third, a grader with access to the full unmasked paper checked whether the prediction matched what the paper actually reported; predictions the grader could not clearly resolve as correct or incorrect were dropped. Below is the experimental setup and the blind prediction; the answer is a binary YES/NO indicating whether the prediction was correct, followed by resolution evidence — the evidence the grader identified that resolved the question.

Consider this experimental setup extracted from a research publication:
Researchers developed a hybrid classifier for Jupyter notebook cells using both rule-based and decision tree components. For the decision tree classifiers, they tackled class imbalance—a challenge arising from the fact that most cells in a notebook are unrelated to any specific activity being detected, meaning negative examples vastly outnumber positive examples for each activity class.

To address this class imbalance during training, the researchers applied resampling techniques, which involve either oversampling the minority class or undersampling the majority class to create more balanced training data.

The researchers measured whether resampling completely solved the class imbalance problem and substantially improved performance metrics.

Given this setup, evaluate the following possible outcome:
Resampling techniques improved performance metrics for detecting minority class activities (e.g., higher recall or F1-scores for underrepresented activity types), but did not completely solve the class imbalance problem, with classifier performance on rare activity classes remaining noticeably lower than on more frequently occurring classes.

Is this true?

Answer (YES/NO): NO